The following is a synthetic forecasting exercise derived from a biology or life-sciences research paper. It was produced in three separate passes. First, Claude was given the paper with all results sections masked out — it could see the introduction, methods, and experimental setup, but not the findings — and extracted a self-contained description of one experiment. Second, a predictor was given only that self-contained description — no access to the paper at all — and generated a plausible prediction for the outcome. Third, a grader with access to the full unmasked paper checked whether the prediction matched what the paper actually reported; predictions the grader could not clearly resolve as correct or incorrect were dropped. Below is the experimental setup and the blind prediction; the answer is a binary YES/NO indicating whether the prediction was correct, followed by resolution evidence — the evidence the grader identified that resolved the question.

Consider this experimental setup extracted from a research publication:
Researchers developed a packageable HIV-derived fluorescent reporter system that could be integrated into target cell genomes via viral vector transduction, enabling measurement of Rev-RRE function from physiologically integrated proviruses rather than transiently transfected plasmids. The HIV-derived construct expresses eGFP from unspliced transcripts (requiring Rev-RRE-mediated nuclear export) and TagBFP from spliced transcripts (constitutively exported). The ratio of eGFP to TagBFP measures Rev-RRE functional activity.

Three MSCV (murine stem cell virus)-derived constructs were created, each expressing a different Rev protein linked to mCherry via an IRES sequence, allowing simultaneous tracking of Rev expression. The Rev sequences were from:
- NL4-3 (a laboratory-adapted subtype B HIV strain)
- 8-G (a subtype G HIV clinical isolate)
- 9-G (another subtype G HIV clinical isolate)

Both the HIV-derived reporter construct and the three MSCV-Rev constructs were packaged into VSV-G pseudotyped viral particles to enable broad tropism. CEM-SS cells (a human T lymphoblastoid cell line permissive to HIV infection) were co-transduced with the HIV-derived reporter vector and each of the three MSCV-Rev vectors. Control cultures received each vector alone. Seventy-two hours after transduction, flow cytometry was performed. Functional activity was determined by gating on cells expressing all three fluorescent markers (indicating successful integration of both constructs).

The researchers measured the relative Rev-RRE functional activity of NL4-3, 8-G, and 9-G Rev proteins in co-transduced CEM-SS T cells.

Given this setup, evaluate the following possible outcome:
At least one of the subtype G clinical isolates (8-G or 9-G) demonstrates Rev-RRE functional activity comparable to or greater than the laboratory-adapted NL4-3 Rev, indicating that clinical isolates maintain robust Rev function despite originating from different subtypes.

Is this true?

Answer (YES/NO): YES